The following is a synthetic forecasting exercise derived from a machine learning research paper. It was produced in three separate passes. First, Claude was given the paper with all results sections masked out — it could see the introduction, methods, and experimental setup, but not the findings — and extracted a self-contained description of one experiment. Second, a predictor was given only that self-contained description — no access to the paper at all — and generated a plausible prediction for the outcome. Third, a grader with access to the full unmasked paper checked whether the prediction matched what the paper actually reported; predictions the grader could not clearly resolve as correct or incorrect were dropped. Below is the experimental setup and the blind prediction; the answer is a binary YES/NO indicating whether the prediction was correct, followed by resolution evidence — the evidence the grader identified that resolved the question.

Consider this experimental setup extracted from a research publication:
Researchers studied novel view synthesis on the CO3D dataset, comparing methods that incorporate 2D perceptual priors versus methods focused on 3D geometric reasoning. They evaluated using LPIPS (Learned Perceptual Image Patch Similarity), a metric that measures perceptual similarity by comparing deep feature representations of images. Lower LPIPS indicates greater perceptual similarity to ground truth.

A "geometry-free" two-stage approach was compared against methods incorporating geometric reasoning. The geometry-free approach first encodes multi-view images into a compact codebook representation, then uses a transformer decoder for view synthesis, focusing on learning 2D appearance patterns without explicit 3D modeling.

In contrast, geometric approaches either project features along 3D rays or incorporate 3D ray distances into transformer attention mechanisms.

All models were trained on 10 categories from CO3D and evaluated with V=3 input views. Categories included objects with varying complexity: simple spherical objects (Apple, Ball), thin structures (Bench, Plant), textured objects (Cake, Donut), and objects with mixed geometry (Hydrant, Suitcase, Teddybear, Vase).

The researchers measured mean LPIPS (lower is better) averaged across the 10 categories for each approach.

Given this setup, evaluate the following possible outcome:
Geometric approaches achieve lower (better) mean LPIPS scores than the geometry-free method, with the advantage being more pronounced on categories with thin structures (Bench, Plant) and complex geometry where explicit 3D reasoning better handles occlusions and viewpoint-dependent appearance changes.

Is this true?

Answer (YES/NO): NO